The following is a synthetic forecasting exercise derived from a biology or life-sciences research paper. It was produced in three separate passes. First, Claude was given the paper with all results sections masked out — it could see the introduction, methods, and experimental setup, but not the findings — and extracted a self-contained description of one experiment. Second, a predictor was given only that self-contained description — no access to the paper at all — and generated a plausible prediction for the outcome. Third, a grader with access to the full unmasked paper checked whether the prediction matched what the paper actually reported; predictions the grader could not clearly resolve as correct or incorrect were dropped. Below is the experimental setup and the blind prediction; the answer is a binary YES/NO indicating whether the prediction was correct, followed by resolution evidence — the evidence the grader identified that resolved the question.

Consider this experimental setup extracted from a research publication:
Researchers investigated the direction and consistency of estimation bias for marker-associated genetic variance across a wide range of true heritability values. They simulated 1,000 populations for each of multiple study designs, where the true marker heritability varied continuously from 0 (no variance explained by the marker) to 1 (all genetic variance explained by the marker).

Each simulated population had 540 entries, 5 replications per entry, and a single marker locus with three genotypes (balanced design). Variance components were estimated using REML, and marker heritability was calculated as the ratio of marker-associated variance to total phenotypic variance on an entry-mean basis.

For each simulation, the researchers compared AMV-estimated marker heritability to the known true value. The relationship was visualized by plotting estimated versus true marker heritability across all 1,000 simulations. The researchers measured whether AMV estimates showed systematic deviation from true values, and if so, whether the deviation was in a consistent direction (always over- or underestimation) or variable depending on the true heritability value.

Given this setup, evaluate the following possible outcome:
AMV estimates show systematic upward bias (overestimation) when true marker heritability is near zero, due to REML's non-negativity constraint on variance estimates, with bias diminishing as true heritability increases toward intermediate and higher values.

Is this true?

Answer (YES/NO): NO